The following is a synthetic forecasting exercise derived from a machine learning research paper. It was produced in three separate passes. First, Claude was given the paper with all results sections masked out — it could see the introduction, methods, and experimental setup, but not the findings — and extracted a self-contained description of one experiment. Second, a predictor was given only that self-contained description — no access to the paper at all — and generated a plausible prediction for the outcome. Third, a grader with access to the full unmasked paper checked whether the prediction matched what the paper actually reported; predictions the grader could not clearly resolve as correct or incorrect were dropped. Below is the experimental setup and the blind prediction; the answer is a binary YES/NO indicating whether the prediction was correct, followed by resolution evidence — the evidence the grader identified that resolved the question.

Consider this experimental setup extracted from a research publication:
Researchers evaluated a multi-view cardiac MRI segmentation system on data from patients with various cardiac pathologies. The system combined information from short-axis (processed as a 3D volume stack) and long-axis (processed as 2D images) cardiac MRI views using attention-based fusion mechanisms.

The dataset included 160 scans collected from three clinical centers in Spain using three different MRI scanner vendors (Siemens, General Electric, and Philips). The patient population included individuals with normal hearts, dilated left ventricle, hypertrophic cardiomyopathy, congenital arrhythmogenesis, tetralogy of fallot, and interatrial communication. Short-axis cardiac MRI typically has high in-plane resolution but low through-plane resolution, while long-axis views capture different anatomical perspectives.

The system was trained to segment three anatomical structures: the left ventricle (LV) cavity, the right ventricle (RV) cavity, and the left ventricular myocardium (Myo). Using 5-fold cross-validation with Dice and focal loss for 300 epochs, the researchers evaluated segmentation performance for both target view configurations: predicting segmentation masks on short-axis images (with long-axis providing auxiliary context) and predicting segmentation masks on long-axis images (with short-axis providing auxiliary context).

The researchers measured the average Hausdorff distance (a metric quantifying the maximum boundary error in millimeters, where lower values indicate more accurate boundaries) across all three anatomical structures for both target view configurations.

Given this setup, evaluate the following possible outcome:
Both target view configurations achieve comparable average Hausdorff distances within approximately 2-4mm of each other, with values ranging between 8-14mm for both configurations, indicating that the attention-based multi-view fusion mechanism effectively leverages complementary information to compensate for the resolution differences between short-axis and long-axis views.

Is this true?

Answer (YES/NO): YES